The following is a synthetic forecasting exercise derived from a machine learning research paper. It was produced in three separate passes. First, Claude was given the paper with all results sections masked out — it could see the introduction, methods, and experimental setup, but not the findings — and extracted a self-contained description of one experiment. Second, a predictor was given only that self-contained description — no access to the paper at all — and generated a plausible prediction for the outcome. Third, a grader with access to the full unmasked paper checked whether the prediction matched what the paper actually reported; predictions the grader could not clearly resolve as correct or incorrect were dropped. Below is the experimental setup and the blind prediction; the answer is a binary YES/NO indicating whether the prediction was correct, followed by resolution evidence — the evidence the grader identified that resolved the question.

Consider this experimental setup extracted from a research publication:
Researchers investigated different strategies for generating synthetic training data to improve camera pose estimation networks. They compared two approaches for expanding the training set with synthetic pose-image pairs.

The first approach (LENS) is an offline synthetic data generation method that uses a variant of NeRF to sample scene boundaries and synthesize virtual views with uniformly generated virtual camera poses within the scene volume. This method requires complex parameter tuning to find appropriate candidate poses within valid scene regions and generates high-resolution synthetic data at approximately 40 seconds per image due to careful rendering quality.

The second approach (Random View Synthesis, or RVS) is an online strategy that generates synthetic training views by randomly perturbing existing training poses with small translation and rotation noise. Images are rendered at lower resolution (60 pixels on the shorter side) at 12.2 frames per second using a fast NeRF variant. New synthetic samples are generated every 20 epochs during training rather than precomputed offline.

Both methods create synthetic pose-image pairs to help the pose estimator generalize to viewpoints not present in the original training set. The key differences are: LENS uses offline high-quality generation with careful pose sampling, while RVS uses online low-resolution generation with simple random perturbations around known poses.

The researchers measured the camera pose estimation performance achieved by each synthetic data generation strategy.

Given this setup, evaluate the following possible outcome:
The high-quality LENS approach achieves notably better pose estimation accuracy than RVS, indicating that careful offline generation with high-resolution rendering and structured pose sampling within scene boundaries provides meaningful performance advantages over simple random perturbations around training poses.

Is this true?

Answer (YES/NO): NO